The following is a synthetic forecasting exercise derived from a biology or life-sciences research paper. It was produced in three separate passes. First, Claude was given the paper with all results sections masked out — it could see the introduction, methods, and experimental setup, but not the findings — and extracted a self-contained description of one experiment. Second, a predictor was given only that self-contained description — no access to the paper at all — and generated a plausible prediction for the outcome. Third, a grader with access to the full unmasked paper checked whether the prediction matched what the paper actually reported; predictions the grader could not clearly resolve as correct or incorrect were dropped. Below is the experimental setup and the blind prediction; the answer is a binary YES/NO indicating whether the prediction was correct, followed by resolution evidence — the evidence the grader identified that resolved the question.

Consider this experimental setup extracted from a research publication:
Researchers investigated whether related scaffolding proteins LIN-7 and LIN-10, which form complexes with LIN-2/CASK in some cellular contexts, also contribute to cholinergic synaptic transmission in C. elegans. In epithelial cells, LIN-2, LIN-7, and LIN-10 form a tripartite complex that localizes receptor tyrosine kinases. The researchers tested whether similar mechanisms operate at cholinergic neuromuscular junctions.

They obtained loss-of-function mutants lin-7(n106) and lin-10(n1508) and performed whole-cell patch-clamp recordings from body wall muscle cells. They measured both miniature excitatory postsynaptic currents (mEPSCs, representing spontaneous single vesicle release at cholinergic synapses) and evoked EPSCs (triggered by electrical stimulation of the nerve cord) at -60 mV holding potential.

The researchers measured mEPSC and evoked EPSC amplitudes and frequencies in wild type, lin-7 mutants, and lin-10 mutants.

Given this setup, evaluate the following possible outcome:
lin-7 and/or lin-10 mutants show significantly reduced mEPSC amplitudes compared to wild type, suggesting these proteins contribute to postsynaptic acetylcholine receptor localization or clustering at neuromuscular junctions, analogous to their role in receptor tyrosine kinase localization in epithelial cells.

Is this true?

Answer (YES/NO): NO